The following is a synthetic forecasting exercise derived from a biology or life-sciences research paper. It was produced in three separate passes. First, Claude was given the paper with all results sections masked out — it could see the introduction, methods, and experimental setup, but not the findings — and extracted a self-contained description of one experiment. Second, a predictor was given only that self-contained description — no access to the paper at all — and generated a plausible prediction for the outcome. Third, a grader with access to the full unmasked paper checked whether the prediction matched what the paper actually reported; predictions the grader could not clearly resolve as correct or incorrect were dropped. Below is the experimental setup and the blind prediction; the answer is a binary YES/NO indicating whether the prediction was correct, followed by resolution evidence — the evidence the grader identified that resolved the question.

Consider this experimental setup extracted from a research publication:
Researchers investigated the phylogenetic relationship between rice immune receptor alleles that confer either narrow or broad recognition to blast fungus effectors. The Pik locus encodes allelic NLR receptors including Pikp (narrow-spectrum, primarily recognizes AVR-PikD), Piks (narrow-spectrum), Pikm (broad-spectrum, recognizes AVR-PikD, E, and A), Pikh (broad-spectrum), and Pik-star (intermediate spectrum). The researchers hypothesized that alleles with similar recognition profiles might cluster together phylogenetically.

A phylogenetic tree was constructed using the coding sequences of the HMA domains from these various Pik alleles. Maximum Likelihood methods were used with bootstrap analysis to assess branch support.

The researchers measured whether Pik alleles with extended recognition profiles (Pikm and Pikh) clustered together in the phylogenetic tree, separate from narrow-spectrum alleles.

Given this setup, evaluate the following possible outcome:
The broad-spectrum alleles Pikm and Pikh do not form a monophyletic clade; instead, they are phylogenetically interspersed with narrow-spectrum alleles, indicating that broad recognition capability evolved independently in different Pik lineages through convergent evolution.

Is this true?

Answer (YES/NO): YES